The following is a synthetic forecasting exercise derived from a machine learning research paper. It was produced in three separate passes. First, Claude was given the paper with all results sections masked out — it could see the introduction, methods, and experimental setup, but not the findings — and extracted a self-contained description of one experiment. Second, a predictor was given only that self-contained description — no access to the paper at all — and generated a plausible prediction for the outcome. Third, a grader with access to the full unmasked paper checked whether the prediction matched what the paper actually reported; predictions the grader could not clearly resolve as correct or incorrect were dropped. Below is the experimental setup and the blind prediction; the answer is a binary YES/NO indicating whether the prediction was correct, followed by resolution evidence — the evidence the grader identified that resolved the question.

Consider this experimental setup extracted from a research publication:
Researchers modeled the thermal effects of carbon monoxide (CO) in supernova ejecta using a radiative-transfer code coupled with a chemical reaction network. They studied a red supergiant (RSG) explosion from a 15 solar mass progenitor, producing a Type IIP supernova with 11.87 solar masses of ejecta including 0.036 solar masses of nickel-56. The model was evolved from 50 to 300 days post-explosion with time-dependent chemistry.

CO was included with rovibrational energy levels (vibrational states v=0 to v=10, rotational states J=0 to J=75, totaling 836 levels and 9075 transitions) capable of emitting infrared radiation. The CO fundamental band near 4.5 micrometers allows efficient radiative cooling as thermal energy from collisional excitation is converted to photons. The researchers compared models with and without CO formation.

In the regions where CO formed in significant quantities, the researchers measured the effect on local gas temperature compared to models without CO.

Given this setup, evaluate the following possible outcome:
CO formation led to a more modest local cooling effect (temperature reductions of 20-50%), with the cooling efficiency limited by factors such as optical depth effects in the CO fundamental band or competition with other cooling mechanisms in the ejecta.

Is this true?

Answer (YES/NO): NO